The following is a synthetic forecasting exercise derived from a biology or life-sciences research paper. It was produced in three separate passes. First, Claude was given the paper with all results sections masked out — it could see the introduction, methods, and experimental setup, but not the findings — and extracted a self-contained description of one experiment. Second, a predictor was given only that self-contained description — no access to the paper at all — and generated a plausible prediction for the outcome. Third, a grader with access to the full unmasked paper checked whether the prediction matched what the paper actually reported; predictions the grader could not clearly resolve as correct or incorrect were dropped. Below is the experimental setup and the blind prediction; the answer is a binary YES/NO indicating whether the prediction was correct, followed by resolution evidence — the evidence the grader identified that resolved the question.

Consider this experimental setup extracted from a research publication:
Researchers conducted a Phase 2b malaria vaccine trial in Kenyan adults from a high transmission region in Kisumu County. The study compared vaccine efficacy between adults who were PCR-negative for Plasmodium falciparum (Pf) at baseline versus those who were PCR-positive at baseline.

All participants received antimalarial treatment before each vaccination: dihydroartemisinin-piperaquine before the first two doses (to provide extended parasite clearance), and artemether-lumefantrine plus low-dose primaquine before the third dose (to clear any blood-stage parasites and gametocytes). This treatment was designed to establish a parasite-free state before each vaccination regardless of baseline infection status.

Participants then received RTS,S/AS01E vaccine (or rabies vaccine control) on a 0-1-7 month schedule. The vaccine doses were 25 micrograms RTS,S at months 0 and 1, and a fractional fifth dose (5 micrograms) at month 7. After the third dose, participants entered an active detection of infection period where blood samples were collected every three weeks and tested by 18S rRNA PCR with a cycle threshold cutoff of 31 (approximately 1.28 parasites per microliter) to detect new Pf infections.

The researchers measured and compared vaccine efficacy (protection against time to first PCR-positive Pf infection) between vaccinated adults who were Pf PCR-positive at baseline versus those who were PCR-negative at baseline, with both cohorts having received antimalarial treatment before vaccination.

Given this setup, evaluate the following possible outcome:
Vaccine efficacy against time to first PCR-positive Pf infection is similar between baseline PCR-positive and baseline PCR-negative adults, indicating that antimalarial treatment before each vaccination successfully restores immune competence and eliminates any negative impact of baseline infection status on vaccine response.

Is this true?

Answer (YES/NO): NO